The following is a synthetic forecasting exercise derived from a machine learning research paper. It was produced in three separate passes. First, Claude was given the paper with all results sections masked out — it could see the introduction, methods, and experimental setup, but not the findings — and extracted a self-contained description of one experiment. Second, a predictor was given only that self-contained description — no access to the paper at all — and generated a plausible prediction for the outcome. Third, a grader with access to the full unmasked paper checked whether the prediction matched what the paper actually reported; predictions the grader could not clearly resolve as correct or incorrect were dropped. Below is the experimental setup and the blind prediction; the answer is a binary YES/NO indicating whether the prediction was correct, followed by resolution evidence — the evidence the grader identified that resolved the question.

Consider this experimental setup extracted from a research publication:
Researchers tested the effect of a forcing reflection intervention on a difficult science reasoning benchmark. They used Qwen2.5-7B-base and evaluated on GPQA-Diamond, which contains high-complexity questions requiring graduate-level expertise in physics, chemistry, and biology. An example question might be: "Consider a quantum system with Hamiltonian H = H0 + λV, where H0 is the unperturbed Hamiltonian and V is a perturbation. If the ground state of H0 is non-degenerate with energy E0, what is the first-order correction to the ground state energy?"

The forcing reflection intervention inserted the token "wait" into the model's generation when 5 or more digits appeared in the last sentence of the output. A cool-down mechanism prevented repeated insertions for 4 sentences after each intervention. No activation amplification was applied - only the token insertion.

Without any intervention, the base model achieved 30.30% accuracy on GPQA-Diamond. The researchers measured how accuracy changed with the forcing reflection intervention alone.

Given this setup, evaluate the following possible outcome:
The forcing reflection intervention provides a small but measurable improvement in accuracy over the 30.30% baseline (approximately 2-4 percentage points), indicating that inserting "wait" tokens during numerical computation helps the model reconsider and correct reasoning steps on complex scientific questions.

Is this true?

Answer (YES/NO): YES